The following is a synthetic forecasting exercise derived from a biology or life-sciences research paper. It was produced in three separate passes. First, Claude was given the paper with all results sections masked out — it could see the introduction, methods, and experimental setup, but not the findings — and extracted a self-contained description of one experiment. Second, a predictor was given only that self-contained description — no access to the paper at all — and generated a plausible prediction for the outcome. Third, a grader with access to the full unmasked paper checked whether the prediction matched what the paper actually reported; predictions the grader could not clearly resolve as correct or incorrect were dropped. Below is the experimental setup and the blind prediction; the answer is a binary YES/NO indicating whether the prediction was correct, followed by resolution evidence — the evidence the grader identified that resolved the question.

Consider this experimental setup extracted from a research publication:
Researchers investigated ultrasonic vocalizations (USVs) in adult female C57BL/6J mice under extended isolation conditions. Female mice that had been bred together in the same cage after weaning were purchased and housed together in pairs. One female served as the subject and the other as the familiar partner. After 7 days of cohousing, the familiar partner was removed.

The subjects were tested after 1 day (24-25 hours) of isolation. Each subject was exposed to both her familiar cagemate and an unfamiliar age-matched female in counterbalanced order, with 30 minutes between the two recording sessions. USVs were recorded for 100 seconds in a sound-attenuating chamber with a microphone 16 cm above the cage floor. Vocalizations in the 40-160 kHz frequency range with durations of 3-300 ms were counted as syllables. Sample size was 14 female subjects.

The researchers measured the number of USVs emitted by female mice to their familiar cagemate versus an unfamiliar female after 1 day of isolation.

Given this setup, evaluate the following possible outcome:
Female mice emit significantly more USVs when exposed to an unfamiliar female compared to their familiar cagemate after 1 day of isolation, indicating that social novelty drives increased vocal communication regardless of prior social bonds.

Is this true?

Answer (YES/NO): NO